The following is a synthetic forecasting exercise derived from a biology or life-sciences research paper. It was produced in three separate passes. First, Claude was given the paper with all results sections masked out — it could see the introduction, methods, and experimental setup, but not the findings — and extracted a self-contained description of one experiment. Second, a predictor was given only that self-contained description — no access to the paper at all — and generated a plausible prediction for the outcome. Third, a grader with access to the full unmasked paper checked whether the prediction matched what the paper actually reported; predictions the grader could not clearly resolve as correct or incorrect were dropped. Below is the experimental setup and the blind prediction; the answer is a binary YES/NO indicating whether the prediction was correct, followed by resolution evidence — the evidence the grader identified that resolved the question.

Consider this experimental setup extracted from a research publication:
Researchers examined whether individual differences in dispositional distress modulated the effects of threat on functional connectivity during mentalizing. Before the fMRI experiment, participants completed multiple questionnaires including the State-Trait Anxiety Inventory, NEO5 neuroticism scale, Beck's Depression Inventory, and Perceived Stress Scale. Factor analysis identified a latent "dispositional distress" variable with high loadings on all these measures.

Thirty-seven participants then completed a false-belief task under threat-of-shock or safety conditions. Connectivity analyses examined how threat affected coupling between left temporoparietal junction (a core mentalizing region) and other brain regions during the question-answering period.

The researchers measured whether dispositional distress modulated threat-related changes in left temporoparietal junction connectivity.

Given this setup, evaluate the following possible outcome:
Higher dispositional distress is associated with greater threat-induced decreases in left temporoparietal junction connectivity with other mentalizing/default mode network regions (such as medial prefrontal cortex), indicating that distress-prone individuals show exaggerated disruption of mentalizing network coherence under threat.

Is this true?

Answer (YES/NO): NO